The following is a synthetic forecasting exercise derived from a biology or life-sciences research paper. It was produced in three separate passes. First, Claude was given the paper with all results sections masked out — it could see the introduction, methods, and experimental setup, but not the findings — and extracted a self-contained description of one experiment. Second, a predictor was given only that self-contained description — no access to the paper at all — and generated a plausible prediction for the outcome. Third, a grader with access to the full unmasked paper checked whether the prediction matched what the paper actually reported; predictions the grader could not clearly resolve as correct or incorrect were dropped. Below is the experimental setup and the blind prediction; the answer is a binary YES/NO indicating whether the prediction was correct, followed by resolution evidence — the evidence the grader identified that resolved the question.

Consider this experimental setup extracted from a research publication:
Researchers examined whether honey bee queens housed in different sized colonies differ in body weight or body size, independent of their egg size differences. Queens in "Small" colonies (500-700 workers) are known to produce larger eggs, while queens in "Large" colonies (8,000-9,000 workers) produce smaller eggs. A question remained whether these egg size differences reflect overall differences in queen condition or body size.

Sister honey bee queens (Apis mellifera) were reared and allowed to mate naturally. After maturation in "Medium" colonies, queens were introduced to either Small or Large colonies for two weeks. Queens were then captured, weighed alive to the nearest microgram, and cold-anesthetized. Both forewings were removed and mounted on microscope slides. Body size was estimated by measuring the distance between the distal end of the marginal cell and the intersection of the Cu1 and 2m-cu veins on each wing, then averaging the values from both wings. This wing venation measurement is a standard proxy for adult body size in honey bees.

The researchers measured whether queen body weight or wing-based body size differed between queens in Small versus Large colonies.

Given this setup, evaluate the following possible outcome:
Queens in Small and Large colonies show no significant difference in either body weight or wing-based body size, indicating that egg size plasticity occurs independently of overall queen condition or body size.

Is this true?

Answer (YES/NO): NO